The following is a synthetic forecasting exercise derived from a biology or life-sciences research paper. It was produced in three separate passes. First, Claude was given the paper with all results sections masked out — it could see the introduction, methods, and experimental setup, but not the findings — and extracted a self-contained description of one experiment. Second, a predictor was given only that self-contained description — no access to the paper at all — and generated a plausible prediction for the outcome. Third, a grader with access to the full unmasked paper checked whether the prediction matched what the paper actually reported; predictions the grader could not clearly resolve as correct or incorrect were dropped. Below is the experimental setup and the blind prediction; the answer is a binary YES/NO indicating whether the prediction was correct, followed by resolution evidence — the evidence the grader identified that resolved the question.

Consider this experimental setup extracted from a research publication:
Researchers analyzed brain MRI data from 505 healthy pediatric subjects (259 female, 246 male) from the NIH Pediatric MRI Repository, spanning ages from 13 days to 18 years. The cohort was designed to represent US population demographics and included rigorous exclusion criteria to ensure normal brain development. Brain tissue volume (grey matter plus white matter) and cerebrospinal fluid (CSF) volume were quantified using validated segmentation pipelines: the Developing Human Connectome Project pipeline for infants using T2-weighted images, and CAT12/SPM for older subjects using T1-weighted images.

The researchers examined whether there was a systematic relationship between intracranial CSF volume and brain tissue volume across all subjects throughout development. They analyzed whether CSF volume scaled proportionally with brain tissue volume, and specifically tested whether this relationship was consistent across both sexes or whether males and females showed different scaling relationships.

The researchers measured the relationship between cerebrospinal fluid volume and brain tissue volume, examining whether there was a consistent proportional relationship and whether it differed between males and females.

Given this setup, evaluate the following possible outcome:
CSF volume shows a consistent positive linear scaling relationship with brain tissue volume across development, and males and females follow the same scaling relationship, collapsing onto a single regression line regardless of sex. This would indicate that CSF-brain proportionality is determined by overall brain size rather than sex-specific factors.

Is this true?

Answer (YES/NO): YES